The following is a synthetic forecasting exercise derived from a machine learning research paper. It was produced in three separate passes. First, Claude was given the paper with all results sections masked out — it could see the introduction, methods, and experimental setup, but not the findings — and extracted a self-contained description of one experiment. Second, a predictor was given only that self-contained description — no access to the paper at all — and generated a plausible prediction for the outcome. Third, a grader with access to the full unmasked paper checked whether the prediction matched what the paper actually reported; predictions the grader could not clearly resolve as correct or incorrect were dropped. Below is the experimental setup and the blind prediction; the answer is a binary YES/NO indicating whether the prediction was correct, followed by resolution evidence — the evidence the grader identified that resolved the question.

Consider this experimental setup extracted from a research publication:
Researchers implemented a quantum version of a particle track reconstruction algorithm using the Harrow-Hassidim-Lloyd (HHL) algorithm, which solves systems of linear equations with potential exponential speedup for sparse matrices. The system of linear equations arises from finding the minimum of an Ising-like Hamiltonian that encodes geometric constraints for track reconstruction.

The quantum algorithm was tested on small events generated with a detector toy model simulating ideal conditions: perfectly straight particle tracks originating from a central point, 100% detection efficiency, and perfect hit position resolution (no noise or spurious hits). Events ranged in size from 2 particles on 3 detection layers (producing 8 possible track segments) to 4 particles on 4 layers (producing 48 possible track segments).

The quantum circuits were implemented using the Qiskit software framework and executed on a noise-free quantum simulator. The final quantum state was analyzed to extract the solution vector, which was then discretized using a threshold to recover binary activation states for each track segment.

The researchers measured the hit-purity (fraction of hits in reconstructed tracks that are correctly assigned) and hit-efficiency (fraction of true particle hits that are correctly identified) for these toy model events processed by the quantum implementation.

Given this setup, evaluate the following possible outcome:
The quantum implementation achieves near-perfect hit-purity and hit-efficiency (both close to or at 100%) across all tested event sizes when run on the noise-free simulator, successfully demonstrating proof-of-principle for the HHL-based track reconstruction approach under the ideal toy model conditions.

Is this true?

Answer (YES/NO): YES